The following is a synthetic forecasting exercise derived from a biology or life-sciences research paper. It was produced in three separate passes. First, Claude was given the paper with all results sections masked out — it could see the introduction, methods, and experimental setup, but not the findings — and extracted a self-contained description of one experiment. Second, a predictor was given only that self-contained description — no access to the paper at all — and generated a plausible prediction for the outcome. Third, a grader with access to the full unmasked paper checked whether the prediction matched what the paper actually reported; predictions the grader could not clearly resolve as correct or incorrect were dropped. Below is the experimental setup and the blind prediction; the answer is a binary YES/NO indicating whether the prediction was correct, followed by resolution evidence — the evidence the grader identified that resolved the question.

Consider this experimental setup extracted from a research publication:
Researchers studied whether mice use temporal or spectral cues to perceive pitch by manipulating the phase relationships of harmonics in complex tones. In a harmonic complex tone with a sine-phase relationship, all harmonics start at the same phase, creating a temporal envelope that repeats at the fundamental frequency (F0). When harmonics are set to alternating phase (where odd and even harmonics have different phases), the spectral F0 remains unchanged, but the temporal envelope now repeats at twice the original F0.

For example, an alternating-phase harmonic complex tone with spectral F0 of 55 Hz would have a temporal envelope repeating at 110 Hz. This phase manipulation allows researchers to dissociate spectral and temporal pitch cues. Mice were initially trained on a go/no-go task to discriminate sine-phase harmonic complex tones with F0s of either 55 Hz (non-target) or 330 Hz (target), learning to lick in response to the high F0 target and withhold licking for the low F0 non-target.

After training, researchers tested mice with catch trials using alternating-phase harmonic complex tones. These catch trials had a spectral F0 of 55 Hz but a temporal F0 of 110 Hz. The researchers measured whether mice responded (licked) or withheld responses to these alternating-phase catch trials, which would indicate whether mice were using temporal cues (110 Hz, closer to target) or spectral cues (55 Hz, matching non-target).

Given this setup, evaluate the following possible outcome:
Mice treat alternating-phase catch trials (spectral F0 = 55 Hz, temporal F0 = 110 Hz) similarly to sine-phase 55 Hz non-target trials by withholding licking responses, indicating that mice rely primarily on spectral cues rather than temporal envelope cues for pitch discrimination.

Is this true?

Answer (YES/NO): NO